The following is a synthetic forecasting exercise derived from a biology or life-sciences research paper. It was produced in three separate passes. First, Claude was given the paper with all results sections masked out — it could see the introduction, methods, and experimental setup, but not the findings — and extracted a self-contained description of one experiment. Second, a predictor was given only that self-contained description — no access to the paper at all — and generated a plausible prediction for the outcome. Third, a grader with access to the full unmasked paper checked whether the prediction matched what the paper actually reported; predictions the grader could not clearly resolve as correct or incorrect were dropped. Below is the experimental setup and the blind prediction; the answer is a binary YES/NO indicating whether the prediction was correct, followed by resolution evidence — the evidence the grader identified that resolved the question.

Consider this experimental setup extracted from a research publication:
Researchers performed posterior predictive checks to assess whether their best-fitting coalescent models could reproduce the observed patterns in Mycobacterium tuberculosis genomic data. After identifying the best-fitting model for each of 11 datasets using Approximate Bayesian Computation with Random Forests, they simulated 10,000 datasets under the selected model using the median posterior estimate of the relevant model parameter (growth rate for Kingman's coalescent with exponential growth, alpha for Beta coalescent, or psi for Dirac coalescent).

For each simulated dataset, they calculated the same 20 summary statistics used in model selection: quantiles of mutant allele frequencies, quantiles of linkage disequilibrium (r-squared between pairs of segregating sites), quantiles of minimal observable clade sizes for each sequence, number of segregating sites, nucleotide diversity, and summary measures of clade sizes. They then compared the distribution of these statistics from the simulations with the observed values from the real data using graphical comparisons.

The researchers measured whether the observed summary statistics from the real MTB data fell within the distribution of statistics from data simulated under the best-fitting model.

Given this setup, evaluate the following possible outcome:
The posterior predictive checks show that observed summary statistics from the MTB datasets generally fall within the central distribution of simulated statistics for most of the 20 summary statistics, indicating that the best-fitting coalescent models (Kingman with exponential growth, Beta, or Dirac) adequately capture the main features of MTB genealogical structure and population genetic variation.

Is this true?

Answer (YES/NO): YES